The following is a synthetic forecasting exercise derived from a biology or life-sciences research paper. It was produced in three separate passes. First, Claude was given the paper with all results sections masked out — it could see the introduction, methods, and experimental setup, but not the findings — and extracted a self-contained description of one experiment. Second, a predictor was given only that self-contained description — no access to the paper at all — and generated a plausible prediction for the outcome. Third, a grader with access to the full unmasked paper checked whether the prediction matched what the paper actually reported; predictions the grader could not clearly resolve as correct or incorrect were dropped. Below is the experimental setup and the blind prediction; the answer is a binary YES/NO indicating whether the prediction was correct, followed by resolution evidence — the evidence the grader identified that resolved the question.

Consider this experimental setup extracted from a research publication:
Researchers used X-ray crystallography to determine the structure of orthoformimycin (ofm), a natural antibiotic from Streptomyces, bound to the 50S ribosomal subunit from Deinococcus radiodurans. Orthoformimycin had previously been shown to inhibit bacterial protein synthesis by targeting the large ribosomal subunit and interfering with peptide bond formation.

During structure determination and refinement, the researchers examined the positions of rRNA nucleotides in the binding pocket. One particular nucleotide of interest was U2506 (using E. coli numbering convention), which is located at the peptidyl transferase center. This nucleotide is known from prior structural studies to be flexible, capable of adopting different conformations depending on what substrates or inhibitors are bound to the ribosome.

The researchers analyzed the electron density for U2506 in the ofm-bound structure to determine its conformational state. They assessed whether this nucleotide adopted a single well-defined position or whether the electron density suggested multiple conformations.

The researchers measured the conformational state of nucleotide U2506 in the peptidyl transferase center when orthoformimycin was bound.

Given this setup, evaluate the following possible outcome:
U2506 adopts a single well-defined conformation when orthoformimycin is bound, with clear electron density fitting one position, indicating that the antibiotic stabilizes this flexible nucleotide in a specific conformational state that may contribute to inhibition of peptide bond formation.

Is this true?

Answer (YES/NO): NO